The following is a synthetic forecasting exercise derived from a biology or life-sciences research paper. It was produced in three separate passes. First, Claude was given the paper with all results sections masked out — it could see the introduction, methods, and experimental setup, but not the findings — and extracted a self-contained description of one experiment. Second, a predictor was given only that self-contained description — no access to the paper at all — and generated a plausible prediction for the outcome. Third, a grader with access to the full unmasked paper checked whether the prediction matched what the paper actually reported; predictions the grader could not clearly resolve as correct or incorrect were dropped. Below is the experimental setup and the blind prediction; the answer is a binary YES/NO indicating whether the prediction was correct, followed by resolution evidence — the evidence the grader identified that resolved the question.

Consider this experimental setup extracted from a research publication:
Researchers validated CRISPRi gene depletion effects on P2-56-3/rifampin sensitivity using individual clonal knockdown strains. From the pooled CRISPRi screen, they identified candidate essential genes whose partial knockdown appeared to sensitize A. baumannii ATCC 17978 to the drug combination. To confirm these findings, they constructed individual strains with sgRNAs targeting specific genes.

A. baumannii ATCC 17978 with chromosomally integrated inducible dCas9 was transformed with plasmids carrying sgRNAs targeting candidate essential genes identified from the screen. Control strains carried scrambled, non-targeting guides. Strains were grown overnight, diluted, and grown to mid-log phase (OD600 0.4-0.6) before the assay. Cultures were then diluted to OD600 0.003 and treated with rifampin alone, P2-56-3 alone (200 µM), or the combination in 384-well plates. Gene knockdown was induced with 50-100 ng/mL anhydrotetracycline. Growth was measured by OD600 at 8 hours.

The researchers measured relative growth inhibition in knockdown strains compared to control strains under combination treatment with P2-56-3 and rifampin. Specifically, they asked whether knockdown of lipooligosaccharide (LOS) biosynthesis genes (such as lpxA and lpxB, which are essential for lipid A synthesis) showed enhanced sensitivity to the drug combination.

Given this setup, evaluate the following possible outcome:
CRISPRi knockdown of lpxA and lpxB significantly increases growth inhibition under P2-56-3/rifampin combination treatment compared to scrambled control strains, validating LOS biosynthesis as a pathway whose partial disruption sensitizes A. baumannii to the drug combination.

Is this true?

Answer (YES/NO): NO